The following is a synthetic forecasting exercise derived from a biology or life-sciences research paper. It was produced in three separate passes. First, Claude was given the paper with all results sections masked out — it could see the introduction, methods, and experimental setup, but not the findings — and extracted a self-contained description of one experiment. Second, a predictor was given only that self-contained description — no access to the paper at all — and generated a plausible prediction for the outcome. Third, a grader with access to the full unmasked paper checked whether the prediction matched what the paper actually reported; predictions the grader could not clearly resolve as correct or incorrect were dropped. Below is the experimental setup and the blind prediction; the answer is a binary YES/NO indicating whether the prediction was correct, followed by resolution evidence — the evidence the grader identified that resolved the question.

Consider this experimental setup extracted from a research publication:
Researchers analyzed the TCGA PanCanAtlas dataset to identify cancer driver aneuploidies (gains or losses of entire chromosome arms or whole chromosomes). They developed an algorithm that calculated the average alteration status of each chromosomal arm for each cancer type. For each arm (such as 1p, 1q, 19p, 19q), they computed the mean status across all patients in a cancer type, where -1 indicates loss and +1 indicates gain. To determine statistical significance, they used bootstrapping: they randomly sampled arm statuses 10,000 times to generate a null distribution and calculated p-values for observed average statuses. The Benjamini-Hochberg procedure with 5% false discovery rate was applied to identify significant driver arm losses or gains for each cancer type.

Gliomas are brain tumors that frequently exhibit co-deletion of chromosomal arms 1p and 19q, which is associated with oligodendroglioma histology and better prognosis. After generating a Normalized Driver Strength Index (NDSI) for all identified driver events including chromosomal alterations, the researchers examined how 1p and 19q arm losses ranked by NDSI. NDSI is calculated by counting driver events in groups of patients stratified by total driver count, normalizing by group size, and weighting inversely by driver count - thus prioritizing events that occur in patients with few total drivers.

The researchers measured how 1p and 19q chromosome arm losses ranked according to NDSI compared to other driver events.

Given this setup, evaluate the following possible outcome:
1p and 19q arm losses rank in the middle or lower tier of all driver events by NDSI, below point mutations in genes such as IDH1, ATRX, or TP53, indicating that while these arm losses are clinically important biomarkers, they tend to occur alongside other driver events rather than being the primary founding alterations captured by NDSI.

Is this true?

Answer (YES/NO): NO